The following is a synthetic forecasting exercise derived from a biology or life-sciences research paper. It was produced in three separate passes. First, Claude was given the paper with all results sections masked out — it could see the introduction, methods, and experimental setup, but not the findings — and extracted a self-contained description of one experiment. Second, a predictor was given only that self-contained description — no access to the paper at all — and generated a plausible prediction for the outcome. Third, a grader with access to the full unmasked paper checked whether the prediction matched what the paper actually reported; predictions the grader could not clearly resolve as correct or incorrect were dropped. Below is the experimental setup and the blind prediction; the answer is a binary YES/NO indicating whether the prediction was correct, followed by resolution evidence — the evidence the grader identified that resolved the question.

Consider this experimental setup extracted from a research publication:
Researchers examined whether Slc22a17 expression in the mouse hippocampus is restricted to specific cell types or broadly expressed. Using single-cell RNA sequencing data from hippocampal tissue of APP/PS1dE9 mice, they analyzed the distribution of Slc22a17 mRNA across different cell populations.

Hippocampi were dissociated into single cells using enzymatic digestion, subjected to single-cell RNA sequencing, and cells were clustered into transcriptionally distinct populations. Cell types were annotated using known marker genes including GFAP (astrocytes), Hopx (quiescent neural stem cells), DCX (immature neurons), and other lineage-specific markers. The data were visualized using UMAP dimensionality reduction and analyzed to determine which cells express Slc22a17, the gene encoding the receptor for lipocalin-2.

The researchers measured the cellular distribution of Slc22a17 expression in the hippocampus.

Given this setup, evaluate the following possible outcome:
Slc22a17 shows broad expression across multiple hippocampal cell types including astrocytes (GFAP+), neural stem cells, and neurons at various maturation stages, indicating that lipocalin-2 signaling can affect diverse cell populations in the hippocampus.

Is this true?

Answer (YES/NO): YES